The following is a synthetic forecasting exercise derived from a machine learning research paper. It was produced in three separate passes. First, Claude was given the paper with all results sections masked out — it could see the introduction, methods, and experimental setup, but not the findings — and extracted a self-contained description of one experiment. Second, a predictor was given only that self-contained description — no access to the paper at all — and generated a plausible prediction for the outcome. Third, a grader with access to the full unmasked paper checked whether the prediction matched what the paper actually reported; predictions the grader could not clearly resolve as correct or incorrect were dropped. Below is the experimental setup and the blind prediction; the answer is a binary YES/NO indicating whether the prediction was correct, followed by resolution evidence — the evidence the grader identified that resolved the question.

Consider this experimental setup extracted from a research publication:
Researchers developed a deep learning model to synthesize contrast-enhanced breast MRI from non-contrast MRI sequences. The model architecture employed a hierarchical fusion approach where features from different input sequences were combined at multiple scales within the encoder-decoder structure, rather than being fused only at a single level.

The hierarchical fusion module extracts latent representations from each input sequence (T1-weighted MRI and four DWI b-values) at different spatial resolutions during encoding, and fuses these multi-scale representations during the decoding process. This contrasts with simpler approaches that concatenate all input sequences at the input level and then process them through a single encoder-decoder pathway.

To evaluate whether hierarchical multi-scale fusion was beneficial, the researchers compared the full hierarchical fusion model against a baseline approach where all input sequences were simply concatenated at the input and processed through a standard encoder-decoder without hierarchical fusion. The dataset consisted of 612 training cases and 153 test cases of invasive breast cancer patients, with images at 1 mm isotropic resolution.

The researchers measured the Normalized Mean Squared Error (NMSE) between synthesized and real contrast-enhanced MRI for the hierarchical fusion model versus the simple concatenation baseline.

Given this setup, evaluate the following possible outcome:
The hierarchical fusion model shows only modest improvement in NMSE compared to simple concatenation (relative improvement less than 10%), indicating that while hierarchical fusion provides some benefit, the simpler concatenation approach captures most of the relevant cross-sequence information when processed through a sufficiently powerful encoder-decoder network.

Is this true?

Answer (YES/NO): YES